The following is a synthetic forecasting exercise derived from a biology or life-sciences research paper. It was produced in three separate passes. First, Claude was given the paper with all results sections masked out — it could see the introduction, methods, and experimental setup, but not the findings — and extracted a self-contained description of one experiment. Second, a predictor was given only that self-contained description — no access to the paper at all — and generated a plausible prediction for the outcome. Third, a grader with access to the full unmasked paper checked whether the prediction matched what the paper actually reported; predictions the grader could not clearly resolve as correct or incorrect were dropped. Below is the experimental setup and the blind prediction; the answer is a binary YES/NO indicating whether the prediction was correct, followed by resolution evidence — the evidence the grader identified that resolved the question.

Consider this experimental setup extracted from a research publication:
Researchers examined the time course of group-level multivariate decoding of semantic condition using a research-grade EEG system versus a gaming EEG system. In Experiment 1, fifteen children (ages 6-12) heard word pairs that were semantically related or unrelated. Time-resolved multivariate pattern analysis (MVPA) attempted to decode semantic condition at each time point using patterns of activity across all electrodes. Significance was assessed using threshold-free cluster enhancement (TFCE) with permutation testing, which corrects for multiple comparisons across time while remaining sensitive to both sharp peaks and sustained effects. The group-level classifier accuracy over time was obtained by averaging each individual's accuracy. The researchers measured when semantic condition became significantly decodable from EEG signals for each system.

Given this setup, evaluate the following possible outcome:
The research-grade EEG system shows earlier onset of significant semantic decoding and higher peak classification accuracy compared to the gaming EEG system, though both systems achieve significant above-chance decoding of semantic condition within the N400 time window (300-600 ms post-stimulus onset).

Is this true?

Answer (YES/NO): NO